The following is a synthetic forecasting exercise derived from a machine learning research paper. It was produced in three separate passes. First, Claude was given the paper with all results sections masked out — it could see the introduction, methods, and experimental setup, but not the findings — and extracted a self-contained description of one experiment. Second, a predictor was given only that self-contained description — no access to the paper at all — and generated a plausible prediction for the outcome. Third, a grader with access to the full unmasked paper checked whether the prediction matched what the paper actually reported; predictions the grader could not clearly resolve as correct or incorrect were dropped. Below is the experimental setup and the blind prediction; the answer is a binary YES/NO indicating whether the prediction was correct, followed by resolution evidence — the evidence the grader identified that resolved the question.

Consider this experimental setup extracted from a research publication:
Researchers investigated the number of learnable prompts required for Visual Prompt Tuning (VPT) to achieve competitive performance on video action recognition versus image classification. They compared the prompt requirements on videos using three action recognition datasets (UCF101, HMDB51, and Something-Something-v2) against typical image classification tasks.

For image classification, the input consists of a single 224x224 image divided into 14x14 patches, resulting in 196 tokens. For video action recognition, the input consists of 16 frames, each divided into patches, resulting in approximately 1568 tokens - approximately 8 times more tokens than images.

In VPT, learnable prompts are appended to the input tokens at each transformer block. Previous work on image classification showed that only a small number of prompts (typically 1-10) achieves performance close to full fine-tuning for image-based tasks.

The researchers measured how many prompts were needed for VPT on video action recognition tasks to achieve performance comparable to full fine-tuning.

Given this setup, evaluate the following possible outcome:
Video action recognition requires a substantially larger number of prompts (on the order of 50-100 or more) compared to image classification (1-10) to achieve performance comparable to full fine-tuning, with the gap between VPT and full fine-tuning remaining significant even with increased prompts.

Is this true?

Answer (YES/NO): YES